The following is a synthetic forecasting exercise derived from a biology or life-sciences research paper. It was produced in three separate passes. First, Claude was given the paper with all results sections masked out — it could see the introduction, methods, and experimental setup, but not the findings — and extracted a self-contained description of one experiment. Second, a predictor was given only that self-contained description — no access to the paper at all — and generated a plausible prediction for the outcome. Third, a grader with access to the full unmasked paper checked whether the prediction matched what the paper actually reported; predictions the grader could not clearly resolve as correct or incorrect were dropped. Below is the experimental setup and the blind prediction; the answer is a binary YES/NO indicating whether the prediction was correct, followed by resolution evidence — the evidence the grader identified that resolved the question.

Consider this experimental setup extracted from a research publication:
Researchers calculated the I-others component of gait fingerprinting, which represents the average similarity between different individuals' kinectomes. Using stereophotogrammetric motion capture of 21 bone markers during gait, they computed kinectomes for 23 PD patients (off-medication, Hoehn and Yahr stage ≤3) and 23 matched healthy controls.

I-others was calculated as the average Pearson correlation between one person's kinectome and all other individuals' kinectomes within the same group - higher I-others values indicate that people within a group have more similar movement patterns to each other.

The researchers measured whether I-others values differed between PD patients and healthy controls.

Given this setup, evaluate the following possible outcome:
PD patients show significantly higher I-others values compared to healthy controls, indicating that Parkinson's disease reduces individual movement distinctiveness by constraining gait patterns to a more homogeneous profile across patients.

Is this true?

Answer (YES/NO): NO